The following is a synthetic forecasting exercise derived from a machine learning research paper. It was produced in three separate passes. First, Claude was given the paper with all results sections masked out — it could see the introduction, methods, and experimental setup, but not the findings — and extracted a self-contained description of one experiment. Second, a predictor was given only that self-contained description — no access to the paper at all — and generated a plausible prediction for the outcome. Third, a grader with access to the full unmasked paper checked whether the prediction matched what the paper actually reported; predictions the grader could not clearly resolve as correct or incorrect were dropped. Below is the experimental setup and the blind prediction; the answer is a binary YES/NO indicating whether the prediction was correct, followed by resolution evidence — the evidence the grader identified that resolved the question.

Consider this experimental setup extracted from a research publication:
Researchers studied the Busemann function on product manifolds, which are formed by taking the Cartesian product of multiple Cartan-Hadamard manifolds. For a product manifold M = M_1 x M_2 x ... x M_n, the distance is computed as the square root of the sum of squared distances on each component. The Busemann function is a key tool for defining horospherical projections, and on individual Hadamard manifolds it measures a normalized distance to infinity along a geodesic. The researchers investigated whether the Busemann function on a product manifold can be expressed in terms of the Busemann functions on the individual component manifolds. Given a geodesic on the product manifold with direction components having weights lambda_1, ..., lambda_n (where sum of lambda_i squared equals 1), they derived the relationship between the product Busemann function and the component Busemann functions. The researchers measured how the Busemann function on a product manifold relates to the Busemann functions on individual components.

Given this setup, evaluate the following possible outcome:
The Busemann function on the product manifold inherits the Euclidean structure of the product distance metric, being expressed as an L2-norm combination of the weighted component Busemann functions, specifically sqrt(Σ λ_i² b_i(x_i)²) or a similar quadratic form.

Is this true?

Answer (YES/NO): NO